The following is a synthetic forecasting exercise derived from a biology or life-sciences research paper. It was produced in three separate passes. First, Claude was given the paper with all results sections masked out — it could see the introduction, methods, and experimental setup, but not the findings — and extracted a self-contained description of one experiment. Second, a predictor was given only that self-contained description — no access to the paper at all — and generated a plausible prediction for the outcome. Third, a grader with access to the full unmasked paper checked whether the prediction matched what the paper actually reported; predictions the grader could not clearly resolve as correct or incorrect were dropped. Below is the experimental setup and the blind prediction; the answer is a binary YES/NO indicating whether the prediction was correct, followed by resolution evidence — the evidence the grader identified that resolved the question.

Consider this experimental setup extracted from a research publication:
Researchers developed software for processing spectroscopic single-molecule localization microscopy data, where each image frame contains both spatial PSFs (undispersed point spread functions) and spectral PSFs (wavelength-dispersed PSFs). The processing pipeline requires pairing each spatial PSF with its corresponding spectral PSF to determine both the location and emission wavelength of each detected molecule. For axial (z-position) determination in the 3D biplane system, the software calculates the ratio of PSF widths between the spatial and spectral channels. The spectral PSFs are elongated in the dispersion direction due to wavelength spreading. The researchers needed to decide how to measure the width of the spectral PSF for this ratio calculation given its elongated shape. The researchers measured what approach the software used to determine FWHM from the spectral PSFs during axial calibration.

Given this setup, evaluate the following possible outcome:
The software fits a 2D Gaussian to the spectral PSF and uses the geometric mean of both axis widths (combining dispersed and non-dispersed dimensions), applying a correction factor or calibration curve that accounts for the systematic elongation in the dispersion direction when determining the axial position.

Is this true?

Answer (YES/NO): NO